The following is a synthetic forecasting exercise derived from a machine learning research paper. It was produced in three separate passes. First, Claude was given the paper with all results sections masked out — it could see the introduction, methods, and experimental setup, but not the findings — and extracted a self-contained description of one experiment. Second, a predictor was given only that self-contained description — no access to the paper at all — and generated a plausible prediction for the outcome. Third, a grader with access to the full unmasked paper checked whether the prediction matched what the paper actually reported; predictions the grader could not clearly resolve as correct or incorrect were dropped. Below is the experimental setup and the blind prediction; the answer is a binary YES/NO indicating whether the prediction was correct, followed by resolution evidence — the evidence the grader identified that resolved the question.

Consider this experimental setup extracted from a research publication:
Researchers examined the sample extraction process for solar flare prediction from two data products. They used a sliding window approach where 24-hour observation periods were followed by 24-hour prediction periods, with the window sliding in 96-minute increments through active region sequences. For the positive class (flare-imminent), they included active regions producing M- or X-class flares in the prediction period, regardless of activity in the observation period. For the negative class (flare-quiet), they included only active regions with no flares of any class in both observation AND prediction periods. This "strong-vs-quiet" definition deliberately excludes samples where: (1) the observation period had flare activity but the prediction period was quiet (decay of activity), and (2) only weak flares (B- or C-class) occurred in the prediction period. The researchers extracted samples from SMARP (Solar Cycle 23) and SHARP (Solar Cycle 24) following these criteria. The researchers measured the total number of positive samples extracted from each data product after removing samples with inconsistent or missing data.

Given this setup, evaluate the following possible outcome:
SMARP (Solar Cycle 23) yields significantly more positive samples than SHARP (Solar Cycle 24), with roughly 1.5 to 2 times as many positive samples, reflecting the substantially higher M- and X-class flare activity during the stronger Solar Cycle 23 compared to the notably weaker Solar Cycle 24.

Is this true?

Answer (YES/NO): YES